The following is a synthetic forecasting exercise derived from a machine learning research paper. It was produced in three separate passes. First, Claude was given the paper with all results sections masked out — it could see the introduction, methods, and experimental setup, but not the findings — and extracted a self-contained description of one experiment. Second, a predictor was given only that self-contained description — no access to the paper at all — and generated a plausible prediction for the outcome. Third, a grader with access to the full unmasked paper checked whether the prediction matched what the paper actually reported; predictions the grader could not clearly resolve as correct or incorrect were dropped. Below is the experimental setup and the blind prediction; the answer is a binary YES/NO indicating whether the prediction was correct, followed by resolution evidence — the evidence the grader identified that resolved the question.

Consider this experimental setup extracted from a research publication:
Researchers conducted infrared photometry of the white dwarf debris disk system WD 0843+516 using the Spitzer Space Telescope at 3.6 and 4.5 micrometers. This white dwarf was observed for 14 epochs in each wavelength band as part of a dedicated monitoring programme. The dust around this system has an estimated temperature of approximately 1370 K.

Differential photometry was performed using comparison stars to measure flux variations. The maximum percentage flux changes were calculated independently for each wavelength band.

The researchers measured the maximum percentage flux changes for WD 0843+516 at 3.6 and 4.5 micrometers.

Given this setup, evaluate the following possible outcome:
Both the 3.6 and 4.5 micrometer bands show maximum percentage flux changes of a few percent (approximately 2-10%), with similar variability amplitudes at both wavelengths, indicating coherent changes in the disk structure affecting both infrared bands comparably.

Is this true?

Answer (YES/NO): NO